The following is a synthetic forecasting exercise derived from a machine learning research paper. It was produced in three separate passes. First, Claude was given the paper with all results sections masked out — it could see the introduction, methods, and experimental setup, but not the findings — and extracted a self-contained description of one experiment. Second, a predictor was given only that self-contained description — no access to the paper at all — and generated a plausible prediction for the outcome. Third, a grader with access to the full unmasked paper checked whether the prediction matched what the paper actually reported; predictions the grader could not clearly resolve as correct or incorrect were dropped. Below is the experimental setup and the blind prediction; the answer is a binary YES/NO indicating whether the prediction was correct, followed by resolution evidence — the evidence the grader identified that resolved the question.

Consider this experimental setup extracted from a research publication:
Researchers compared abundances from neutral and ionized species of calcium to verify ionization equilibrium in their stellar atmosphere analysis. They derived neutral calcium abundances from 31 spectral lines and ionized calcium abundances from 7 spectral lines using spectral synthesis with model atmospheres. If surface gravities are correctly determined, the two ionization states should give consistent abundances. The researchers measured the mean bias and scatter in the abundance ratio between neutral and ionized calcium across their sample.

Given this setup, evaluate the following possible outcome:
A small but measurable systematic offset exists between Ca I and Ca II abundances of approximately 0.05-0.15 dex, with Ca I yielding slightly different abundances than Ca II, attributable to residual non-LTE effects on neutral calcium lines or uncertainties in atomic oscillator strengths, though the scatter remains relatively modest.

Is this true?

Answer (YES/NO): NO